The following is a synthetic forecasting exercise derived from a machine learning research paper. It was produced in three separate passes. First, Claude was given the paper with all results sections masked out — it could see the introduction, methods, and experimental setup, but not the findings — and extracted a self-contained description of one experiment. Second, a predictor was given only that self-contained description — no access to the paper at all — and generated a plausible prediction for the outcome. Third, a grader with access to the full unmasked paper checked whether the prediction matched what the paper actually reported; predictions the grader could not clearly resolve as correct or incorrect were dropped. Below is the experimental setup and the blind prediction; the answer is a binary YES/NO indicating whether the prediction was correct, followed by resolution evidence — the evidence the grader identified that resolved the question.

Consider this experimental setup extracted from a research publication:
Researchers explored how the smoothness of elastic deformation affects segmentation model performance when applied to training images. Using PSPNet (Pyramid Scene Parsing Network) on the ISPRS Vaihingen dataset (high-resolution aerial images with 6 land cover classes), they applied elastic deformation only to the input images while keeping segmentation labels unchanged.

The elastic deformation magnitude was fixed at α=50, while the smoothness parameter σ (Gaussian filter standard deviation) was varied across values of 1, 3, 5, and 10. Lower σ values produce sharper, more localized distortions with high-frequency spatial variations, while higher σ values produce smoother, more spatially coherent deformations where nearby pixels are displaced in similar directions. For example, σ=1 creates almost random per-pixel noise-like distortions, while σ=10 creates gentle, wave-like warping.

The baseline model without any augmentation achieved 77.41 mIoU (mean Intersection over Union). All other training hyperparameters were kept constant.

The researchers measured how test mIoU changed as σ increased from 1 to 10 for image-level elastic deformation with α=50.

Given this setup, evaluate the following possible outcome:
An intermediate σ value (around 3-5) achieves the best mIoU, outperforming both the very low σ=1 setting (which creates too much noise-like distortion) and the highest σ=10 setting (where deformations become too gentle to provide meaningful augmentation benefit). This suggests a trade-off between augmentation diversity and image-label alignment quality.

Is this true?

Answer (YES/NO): NO